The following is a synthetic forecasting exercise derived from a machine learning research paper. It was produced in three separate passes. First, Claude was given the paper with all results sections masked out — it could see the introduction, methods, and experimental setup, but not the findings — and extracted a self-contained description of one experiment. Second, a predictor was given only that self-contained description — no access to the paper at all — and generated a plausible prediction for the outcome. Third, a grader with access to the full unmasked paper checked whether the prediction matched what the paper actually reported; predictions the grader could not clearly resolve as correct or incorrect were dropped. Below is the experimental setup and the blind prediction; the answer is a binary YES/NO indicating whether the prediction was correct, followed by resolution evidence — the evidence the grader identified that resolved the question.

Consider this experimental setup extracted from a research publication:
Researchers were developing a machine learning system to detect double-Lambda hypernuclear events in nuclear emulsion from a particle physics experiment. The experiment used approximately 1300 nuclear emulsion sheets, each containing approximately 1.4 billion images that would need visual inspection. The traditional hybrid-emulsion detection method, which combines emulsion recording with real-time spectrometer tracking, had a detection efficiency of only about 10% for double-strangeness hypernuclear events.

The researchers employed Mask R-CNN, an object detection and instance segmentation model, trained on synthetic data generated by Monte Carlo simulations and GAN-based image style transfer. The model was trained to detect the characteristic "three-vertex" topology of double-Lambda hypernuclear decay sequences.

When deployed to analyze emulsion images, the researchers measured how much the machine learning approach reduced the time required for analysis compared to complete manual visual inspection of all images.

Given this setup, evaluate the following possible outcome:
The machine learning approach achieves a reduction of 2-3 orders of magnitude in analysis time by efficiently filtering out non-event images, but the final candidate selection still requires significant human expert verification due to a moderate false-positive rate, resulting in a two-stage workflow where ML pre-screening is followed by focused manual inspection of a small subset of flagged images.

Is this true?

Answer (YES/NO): YES